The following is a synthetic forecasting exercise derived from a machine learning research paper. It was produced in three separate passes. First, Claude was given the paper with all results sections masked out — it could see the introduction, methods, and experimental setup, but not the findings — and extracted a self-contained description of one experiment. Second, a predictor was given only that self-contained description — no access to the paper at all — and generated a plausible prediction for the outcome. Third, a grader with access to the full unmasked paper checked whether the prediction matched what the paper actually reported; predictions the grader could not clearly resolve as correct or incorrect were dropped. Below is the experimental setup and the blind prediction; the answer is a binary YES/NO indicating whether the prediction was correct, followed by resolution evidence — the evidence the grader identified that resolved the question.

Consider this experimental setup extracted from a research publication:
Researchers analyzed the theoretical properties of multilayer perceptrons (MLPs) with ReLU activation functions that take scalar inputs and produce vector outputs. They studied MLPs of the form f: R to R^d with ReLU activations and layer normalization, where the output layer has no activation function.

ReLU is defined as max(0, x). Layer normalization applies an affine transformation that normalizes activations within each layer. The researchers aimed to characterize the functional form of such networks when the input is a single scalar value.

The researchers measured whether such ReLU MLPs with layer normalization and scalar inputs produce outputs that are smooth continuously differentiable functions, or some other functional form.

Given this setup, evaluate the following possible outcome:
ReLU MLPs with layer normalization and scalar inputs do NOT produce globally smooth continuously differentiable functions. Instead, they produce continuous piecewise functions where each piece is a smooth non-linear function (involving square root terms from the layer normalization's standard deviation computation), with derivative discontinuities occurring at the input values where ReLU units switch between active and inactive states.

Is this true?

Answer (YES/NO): NO